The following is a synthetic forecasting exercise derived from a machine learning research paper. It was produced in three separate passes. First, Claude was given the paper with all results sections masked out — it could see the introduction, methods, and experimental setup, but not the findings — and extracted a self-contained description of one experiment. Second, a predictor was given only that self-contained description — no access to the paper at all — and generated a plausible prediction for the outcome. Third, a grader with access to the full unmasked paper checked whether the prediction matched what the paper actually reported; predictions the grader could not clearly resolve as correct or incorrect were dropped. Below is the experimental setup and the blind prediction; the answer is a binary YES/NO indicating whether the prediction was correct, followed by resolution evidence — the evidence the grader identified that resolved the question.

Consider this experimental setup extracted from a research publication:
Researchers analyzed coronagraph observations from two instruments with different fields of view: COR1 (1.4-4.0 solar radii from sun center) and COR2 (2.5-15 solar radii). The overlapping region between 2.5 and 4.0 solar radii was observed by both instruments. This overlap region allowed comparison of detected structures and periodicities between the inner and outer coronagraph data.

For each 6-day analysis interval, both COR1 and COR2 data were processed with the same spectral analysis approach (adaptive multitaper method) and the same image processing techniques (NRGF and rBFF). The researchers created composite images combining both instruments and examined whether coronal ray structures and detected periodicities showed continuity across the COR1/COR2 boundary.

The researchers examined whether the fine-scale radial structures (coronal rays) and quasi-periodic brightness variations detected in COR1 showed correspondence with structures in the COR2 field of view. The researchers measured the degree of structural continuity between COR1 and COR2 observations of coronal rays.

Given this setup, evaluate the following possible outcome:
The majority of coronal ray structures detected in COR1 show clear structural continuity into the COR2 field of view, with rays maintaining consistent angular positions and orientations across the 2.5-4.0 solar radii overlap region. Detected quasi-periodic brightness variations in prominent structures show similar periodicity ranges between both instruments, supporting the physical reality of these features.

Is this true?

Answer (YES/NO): NO